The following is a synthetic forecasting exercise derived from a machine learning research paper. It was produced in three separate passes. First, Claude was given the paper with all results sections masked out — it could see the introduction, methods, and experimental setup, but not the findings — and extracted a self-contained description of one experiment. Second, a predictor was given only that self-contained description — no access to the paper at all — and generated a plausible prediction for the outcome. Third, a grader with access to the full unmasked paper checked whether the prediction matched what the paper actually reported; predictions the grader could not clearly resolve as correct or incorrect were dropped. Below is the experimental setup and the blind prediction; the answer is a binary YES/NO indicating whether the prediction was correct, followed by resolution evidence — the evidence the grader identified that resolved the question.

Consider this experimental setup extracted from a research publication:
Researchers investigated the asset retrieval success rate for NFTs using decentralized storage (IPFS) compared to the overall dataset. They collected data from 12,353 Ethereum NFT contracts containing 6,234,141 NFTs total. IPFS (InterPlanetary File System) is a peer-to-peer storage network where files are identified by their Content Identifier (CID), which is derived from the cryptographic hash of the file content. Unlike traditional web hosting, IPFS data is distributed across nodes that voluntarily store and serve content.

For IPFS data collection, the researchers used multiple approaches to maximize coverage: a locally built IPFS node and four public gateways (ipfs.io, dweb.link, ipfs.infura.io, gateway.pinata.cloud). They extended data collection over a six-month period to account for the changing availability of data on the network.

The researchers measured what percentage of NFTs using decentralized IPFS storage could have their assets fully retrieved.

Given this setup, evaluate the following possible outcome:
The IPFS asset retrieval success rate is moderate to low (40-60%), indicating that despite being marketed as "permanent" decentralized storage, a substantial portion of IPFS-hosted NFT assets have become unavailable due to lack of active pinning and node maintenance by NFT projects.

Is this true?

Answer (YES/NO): NO